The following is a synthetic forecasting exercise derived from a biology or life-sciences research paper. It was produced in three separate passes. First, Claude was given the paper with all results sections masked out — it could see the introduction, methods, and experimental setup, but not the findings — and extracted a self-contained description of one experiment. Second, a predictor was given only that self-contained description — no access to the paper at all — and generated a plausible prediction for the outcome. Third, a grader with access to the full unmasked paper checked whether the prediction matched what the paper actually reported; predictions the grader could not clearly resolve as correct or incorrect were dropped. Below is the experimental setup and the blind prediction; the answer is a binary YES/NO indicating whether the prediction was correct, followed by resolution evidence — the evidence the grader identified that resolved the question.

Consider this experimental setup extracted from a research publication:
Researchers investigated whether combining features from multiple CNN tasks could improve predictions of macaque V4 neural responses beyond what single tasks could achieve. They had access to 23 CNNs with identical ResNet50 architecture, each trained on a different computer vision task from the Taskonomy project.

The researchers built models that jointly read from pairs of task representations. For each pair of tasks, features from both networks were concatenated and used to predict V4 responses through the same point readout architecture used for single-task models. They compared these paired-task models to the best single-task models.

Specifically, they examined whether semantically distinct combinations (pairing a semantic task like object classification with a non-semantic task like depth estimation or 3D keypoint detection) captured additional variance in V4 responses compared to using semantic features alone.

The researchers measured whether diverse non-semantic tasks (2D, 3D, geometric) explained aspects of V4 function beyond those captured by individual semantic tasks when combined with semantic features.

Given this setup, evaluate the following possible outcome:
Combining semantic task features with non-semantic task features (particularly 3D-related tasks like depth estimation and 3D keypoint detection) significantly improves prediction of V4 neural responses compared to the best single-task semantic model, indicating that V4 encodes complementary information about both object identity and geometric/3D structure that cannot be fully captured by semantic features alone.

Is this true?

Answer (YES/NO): NO